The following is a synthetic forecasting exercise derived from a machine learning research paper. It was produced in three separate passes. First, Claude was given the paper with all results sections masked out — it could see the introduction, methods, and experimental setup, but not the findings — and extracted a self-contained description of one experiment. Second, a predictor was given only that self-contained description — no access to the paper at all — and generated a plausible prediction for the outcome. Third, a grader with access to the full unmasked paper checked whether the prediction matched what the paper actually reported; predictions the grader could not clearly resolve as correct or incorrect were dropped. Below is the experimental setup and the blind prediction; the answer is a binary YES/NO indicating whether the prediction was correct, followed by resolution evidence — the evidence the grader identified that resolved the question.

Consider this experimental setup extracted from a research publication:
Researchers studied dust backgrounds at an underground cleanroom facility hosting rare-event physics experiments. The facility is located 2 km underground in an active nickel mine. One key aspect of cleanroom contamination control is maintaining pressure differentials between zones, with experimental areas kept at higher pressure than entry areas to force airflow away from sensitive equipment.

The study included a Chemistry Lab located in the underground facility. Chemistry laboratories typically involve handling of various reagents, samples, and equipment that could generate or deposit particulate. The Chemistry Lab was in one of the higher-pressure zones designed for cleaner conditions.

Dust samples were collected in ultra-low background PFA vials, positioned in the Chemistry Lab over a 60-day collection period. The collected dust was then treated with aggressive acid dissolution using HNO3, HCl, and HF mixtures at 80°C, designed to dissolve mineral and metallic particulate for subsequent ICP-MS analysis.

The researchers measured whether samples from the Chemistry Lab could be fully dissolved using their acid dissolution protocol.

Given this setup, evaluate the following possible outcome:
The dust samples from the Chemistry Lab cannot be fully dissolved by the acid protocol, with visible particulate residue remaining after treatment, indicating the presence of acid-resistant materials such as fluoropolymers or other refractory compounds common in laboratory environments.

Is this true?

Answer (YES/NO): NO